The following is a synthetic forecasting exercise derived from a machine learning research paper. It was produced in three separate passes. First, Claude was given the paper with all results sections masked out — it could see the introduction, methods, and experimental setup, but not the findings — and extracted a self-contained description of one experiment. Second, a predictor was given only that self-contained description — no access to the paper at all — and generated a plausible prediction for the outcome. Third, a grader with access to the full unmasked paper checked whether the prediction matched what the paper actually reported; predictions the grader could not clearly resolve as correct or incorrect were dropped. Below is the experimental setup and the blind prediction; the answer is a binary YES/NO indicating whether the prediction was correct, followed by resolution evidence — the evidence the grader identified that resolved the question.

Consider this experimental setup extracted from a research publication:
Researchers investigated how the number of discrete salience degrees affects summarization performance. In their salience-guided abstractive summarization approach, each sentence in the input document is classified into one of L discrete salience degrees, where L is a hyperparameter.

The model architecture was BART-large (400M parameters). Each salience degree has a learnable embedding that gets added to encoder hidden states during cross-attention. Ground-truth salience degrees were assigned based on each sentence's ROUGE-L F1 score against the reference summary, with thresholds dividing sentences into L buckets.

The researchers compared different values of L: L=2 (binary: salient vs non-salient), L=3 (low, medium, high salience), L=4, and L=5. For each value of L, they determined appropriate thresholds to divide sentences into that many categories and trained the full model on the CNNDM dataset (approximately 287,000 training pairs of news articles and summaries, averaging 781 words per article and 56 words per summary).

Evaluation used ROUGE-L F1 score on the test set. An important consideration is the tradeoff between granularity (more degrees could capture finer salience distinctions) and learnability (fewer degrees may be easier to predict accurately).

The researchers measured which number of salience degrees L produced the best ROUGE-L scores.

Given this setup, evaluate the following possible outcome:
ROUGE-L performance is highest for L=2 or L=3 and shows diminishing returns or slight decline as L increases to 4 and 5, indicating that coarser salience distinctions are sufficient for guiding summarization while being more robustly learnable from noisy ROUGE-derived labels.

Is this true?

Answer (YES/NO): NO